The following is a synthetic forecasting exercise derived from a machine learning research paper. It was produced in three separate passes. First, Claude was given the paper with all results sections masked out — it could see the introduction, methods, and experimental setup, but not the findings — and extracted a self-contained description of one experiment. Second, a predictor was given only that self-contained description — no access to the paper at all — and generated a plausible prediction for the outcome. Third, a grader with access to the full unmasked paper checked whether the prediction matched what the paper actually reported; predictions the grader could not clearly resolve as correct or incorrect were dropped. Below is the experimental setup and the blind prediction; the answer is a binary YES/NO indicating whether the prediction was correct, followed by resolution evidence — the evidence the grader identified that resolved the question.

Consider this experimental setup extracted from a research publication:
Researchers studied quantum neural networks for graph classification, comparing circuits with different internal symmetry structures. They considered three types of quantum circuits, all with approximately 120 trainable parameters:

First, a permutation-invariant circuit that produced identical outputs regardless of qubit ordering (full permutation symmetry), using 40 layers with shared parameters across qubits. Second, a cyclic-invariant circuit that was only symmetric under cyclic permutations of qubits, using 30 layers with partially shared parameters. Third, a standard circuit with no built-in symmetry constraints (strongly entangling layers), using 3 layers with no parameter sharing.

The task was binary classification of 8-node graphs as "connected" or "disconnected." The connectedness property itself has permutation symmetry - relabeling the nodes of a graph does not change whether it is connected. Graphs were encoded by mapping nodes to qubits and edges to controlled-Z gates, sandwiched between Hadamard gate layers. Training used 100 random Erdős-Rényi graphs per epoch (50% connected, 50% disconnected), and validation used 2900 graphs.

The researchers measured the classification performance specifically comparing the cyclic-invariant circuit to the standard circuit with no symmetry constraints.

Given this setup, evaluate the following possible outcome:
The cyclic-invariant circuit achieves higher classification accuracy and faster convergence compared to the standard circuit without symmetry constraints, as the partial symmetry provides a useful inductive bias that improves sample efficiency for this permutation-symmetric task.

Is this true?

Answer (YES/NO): YES